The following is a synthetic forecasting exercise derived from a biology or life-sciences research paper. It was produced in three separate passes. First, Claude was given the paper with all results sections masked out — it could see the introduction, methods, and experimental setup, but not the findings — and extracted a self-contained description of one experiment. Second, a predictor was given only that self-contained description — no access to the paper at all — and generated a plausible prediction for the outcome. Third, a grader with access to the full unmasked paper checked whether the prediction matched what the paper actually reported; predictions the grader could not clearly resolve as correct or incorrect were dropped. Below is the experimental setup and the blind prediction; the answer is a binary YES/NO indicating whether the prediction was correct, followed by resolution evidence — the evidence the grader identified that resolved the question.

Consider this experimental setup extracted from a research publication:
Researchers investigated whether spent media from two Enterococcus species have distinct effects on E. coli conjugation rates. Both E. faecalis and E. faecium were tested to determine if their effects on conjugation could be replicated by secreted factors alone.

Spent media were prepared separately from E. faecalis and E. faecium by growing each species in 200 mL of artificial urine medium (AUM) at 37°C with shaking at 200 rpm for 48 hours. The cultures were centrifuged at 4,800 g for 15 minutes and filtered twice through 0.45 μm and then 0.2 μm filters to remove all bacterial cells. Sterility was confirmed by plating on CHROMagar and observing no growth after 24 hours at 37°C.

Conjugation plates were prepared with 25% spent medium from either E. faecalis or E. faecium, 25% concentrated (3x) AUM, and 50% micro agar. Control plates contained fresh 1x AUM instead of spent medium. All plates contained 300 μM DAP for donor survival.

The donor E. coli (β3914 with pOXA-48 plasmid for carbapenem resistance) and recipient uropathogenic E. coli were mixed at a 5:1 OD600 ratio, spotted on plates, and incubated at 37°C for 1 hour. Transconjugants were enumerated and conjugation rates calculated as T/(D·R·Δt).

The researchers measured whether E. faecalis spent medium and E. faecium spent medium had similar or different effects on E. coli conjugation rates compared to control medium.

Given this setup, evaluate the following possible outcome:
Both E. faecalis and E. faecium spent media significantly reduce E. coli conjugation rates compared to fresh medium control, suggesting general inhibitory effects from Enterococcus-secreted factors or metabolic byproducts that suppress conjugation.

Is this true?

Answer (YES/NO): NO